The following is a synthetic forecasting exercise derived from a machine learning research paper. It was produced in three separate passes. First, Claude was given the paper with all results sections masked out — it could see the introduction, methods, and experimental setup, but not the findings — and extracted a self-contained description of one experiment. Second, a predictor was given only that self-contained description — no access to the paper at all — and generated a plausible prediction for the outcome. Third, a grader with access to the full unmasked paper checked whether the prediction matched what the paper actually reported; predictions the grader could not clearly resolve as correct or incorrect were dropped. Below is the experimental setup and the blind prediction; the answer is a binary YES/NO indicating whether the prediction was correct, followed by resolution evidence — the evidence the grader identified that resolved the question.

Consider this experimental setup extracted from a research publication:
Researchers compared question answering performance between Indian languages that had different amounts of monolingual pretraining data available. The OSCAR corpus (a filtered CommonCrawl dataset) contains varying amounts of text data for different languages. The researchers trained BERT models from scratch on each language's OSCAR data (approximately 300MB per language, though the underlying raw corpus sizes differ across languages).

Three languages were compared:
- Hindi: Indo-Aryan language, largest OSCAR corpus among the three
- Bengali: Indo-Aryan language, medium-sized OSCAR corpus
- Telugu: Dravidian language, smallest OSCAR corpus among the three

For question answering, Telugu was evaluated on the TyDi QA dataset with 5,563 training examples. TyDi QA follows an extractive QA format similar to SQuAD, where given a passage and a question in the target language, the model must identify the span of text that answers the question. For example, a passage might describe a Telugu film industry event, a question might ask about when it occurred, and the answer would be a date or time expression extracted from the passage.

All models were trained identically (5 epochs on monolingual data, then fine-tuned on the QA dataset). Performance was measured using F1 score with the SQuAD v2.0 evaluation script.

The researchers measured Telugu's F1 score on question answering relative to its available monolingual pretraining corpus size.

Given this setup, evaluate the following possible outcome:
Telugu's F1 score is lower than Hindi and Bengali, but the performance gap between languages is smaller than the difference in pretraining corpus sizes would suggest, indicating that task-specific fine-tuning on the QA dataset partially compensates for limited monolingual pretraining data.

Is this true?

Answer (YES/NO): NO